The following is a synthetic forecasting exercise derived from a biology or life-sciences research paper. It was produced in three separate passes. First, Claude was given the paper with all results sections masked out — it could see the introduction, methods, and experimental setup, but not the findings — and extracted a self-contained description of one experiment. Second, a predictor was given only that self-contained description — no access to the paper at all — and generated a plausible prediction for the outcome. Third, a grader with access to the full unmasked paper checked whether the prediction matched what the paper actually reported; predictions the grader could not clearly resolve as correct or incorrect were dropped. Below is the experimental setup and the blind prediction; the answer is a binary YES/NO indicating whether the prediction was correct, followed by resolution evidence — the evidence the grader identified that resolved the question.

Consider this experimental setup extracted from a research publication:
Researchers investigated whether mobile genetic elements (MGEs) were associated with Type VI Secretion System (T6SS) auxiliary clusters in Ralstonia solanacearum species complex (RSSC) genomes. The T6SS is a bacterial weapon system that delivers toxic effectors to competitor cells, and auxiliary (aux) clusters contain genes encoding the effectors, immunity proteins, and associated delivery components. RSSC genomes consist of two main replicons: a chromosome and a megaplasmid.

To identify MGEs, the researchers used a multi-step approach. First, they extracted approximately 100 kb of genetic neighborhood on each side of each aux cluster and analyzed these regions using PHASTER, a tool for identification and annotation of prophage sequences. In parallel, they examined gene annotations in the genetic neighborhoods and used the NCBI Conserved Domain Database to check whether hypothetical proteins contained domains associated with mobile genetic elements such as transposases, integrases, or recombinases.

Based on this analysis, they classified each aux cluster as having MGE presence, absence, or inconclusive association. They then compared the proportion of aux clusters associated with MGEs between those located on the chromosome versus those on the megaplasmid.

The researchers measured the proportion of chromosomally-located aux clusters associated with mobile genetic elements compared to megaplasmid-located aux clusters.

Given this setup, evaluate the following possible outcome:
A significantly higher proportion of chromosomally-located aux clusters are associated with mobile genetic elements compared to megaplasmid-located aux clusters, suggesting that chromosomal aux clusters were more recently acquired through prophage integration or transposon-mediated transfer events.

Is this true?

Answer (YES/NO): YES